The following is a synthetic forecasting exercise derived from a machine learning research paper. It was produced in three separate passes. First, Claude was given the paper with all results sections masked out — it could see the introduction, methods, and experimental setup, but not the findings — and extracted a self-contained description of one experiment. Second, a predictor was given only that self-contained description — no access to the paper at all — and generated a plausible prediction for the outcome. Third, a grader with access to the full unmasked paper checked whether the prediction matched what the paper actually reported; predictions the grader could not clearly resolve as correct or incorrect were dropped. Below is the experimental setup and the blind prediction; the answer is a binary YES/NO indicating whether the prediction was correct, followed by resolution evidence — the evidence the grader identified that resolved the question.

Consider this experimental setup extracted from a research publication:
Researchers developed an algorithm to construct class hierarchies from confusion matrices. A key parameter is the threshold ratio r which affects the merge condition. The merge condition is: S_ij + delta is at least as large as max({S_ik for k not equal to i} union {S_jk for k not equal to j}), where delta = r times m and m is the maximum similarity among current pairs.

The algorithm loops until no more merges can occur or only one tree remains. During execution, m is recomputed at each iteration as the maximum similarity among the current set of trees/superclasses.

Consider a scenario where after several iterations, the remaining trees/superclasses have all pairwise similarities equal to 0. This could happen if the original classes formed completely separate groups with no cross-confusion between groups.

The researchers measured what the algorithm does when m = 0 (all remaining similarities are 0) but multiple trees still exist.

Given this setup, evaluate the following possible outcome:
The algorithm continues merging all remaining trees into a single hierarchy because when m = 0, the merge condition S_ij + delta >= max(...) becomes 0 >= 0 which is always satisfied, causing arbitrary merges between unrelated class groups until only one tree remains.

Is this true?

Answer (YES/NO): NO